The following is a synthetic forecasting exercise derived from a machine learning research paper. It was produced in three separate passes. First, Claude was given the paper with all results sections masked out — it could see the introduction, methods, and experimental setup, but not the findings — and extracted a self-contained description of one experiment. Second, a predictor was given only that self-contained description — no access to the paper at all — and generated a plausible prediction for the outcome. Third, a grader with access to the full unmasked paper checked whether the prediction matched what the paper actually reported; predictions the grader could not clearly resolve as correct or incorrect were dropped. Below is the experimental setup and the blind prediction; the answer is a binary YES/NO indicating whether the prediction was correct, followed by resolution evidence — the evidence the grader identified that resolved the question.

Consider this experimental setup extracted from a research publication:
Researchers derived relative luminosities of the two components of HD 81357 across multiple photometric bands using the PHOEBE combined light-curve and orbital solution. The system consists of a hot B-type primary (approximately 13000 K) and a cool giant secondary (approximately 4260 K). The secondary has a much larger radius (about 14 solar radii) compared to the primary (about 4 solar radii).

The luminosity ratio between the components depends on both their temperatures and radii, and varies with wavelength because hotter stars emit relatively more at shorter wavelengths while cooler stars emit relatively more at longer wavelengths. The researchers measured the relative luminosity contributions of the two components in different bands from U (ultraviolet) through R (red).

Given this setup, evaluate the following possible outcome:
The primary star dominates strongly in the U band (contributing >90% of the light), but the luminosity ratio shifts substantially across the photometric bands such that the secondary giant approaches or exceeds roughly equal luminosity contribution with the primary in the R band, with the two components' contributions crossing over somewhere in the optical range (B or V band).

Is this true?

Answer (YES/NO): NO